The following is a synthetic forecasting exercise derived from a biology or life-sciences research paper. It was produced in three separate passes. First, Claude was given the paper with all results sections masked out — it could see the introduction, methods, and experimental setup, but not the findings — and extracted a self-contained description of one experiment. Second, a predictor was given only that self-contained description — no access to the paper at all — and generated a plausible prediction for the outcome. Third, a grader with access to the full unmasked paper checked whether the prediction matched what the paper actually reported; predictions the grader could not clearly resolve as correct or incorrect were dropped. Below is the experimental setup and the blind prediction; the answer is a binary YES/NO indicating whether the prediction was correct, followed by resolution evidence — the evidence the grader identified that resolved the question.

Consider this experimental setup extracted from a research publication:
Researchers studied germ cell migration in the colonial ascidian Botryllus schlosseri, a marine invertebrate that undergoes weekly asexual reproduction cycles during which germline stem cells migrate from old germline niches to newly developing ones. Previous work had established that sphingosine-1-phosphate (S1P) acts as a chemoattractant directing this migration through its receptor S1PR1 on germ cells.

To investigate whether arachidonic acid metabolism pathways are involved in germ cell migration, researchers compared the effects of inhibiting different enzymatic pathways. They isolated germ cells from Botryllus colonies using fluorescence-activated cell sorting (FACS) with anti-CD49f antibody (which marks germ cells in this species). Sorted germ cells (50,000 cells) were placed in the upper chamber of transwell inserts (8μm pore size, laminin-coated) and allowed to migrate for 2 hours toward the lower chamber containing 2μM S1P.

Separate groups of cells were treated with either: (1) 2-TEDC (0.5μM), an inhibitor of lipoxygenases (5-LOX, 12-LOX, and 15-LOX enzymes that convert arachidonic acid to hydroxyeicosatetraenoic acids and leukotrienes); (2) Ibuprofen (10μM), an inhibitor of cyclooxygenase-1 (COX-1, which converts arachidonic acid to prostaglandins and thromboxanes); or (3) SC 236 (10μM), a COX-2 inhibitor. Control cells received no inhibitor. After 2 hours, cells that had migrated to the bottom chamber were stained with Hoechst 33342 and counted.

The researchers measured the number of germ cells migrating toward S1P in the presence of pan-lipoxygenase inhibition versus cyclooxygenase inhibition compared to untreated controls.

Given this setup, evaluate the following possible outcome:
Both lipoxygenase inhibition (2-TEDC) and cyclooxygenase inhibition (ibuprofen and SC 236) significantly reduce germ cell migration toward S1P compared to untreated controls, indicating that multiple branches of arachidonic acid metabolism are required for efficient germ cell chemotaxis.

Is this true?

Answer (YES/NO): NO